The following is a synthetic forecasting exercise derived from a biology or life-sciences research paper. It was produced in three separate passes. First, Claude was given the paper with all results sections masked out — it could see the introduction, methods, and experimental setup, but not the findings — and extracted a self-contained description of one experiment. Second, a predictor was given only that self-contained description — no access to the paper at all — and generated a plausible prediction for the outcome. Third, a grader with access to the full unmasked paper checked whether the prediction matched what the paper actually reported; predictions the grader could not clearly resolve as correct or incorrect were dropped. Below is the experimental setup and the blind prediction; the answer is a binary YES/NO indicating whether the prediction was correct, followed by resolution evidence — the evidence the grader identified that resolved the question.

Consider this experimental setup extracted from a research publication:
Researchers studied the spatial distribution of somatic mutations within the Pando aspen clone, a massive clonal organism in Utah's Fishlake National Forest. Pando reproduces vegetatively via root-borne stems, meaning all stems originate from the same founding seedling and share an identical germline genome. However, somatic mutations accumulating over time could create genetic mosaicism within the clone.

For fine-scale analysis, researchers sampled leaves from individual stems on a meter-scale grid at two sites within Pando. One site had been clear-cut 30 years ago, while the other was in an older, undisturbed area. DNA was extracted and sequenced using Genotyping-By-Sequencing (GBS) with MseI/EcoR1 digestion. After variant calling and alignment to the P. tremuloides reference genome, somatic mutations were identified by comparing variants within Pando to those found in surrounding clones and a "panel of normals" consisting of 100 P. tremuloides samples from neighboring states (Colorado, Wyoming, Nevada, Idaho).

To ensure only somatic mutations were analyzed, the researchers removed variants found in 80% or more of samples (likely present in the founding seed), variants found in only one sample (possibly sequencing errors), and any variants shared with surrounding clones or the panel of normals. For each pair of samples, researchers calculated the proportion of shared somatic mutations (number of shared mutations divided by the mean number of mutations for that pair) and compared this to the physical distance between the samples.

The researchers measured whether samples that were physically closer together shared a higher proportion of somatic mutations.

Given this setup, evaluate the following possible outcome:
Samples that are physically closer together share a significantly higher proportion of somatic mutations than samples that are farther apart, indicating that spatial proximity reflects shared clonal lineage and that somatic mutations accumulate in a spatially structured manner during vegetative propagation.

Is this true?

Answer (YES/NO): YES